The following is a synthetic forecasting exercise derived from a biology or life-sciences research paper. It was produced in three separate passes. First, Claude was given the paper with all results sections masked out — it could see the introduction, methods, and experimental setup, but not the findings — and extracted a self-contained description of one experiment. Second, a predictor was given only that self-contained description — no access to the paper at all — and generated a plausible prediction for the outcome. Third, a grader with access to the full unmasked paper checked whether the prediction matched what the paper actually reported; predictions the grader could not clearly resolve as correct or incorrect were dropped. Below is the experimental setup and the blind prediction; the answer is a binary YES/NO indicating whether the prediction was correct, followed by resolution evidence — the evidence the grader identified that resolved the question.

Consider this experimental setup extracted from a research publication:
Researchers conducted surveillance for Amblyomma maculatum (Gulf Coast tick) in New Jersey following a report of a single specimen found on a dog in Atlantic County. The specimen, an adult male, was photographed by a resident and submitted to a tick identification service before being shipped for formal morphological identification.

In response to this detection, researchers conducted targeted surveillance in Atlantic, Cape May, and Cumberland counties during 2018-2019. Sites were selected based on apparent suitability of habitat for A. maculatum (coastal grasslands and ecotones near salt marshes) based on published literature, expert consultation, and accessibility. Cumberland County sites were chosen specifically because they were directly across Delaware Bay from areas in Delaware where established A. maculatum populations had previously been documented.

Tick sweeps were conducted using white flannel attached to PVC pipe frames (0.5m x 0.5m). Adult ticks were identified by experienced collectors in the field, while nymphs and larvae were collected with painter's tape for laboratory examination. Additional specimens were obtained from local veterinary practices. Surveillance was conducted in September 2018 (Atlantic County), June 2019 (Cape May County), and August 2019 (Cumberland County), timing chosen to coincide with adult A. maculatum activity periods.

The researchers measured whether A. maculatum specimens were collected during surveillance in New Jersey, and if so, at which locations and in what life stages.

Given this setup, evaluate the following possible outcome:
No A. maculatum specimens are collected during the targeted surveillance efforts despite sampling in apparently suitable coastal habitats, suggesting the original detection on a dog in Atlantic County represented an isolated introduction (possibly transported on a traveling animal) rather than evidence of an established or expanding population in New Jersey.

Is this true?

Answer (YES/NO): NO